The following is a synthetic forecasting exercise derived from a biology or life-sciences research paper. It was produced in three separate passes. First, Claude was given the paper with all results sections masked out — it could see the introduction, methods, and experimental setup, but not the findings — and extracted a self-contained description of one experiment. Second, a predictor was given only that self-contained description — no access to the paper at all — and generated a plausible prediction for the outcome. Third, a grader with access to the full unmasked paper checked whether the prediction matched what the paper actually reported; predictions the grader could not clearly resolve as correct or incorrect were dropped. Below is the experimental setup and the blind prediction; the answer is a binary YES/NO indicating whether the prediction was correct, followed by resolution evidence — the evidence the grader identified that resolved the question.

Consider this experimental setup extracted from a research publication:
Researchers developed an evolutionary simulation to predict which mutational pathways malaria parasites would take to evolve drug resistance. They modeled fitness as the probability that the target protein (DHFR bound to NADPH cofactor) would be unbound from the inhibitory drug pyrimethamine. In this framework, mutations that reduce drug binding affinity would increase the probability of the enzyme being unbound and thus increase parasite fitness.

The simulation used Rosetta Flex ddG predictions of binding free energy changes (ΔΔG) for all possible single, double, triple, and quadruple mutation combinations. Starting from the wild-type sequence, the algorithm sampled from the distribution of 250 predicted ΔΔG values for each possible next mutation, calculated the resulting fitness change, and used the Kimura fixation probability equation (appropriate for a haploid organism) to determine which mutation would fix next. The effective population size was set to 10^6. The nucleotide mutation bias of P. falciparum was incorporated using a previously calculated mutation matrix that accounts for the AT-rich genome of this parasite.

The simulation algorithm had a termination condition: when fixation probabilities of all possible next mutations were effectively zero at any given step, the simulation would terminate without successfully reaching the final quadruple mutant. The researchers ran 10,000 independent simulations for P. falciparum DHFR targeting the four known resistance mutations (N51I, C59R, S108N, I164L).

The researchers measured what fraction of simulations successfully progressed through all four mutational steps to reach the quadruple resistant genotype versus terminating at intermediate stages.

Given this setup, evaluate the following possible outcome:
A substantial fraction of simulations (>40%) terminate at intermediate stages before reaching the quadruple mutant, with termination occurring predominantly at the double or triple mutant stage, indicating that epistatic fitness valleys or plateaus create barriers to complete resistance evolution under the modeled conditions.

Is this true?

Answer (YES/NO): YES